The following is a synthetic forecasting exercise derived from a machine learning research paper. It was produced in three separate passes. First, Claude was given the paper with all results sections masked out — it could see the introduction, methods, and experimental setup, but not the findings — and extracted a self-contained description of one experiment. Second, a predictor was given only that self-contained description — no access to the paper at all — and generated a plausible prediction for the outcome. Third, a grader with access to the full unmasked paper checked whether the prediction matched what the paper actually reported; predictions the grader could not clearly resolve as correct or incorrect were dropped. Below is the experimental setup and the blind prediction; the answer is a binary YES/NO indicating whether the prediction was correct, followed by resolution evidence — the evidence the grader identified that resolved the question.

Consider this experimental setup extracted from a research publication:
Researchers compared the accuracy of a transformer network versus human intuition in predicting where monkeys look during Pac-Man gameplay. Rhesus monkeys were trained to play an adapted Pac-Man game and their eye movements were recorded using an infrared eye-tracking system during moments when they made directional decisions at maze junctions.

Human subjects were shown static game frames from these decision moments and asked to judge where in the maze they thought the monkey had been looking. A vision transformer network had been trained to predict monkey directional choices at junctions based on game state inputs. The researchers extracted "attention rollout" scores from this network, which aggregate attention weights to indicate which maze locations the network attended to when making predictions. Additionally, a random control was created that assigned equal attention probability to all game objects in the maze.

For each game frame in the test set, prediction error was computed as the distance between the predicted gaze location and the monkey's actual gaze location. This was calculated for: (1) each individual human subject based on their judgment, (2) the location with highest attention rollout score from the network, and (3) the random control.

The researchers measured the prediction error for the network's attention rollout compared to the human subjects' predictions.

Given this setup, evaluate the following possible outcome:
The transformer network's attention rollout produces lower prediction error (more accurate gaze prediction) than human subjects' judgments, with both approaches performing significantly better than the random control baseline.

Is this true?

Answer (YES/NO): YES